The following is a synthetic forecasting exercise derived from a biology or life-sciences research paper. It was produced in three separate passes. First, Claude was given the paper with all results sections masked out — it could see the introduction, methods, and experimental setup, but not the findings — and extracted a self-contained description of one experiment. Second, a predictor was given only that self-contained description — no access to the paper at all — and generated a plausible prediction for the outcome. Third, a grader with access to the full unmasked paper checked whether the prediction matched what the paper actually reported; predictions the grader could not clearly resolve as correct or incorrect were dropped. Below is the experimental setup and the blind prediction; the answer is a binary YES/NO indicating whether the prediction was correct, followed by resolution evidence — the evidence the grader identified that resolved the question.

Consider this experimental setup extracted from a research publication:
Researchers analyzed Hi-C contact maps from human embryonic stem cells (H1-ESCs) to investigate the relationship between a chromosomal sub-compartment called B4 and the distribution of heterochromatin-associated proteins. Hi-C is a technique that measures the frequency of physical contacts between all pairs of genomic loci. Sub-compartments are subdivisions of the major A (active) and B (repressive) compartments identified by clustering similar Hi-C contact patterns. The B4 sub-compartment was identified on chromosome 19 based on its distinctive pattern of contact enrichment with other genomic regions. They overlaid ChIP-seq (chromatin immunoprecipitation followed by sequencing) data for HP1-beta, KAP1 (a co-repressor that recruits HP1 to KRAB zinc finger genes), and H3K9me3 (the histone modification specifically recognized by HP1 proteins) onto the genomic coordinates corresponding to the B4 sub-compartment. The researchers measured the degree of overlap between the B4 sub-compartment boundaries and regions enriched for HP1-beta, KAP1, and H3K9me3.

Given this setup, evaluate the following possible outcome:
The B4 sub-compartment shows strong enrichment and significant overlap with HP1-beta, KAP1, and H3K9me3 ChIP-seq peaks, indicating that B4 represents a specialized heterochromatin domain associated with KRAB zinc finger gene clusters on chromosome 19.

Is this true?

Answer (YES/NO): YES